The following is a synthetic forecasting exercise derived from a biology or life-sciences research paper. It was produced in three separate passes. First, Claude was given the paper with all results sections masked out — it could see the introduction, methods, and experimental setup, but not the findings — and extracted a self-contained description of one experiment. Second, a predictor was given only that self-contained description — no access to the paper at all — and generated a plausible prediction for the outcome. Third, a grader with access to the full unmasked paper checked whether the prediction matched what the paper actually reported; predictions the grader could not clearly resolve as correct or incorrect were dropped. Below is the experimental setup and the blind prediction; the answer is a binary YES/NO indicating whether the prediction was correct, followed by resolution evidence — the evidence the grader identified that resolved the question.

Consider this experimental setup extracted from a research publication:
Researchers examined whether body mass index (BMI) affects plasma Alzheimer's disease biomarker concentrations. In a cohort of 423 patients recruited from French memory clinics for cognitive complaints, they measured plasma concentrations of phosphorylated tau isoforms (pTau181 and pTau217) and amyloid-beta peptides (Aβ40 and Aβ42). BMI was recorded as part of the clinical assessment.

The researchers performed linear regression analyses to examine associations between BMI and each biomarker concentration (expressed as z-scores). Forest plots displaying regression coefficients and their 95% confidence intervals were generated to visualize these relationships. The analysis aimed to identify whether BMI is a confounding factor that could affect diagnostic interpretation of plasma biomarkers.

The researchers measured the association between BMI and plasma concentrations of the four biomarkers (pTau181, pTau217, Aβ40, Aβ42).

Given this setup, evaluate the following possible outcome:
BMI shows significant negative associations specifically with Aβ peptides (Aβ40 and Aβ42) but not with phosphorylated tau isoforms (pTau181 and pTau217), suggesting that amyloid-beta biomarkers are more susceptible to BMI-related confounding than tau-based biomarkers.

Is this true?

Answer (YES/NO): NO